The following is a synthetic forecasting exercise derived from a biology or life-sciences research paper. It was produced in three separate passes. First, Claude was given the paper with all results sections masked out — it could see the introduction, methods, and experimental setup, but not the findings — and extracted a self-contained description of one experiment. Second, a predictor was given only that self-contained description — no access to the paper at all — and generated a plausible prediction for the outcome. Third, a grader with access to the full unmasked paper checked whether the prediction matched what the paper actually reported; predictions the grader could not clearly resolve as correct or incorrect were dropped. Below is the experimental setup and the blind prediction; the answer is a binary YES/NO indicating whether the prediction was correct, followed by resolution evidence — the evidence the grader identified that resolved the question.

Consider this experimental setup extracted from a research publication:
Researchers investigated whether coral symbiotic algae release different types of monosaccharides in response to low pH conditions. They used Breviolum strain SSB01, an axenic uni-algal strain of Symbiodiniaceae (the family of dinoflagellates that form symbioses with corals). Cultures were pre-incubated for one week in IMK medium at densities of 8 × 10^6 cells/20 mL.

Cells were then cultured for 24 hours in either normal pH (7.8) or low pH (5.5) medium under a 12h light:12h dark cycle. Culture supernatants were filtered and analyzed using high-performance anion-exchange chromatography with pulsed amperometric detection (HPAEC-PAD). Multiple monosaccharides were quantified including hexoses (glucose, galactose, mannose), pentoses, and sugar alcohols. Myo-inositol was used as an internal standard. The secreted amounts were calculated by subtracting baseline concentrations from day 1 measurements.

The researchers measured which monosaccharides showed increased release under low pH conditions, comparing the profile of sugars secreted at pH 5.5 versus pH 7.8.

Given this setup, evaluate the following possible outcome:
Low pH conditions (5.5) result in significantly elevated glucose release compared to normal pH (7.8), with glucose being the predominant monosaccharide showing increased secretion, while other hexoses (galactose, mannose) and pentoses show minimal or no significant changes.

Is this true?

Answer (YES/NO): NO